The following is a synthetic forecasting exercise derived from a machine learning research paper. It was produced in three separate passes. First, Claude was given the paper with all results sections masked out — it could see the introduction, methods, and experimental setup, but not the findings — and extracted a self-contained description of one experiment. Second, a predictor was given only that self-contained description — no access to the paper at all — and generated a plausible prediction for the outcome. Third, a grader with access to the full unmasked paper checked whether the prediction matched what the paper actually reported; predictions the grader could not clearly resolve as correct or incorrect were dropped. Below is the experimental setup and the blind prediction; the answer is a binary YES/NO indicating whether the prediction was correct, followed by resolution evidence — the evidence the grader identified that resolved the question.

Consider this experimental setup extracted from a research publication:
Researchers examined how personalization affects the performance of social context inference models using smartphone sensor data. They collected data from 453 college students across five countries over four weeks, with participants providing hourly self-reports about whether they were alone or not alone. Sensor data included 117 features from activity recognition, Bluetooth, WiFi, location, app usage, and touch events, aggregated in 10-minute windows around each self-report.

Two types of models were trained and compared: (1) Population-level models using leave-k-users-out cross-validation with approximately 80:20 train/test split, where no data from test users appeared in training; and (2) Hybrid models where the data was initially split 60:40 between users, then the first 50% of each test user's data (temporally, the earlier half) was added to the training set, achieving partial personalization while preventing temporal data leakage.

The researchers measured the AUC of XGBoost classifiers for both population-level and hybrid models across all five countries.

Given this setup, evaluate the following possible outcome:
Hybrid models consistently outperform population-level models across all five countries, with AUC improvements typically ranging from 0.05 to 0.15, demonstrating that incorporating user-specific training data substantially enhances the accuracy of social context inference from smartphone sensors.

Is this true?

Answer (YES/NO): NO